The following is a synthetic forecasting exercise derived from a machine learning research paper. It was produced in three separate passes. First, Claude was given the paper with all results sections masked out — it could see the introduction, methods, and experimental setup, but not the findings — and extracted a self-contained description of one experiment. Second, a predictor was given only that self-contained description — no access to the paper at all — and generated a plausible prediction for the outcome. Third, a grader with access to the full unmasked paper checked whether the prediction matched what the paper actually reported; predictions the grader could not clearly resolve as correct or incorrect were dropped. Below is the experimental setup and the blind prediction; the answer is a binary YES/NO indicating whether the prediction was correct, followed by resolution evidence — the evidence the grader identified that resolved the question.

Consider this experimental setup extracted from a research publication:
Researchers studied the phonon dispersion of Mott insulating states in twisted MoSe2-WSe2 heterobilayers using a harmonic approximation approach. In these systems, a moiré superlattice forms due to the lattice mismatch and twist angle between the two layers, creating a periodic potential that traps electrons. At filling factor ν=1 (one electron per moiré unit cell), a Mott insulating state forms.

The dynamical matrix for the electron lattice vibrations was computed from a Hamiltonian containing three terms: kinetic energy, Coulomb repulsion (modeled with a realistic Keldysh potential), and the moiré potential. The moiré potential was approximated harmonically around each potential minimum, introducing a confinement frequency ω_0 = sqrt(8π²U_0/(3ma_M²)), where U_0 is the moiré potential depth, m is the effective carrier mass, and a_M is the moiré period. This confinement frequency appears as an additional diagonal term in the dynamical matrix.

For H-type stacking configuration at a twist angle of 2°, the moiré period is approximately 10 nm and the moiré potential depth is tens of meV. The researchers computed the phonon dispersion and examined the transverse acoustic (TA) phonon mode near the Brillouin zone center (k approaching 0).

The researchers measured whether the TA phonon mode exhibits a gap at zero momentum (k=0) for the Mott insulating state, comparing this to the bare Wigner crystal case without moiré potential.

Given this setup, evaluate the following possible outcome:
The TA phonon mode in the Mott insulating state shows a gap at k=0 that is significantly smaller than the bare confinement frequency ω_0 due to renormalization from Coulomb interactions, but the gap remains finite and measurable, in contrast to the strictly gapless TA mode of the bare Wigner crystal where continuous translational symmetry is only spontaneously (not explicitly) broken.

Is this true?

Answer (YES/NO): NO